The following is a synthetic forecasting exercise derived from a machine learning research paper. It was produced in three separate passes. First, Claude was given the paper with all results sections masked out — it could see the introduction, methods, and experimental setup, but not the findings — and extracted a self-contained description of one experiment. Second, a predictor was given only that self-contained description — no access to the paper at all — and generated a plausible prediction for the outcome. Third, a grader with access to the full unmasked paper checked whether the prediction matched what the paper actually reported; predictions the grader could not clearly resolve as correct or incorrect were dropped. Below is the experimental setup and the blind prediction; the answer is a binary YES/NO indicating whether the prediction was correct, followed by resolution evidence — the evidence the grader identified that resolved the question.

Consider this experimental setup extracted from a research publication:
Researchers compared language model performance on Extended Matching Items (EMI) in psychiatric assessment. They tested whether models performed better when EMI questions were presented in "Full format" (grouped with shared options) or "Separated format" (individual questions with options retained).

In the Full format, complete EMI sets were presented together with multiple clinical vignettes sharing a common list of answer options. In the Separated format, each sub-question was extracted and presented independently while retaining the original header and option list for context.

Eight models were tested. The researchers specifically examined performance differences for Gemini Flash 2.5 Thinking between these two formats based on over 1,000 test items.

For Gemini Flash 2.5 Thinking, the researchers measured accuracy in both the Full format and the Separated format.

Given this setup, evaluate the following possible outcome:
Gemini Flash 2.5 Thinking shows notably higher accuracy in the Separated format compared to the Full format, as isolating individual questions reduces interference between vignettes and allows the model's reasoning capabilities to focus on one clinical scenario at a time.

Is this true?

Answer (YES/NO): YES